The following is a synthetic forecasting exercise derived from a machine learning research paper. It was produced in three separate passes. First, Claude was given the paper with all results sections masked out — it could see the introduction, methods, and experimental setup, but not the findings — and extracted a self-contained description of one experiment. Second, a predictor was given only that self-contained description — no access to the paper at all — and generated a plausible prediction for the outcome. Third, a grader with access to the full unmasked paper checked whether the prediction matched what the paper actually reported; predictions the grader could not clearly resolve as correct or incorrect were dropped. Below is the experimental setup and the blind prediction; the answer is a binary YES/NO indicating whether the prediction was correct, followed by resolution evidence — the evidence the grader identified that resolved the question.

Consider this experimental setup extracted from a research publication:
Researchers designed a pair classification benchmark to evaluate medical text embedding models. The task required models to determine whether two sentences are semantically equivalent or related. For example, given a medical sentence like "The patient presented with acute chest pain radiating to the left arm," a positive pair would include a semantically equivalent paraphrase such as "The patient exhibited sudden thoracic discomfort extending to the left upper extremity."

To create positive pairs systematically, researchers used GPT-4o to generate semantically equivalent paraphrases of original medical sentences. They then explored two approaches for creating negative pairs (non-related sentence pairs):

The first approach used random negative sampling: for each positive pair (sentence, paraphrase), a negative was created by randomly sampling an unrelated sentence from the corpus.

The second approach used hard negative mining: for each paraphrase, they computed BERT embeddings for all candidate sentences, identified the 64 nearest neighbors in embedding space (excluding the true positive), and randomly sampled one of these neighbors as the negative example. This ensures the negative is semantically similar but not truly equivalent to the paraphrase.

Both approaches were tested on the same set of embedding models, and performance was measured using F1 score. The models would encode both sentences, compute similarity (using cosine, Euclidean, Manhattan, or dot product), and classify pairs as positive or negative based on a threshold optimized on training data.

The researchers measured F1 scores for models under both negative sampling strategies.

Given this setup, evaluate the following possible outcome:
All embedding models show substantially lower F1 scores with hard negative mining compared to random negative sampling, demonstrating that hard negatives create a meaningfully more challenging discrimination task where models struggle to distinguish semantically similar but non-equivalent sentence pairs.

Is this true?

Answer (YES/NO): NO